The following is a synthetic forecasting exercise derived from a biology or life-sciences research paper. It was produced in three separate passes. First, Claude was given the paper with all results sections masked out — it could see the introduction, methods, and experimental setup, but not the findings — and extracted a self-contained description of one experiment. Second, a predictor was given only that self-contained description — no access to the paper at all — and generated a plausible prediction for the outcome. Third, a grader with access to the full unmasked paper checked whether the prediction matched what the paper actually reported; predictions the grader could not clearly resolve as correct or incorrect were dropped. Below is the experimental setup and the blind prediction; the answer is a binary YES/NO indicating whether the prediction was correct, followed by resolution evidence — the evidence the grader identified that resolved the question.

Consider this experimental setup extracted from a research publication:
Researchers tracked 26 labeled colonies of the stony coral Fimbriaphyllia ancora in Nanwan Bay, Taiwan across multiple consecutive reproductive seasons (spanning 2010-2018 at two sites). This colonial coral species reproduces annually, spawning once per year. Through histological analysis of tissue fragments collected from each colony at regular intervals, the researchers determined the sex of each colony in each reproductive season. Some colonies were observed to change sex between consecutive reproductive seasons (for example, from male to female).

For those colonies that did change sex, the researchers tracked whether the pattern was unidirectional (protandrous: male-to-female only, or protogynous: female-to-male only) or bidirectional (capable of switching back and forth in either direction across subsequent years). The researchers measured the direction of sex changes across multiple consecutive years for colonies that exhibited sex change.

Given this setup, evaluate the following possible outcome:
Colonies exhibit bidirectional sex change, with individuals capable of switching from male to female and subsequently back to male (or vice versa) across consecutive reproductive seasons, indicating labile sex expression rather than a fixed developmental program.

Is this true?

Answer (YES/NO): YES